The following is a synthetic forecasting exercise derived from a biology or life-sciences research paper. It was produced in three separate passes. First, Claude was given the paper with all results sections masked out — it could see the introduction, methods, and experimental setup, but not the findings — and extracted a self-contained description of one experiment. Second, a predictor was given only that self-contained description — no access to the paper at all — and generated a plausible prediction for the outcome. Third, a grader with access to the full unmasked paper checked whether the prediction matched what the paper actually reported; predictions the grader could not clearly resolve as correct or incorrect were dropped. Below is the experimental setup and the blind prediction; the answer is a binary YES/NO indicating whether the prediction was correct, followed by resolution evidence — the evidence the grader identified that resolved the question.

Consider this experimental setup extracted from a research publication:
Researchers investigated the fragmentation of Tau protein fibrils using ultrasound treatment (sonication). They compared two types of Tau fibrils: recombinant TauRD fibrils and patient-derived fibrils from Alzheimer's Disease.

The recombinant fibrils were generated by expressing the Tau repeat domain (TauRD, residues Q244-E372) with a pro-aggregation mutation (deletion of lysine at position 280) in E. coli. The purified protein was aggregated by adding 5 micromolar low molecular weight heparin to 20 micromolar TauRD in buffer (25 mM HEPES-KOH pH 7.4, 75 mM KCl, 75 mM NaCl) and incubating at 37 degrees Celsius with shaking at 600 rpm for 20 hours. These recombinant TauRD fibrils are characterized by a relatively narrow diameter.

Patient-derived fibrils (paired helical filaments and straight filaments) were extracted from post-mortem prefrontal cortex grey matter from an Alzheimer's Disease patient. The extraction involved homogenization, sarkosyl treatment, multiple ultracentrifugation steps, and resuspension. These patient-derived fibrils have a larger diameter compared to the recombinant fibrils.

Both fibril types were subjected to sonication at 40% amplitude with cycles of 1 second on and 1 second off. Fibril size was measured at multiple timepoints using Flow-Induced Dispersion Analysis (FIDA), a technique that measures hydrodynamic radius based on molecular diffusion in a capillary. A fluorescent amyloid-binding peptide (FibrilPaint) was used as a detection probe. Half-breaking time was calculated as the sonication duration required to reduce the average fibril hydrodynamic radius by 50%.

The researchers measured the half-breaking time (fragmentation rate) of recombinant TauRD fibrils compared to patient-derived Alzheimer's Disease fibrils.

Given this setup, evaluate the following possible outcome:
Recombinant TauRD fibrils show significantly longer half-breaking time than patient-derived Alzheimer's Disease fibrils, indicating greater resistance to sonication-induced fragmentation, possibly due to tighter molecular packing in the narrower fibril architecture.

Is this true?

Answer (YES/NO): YES